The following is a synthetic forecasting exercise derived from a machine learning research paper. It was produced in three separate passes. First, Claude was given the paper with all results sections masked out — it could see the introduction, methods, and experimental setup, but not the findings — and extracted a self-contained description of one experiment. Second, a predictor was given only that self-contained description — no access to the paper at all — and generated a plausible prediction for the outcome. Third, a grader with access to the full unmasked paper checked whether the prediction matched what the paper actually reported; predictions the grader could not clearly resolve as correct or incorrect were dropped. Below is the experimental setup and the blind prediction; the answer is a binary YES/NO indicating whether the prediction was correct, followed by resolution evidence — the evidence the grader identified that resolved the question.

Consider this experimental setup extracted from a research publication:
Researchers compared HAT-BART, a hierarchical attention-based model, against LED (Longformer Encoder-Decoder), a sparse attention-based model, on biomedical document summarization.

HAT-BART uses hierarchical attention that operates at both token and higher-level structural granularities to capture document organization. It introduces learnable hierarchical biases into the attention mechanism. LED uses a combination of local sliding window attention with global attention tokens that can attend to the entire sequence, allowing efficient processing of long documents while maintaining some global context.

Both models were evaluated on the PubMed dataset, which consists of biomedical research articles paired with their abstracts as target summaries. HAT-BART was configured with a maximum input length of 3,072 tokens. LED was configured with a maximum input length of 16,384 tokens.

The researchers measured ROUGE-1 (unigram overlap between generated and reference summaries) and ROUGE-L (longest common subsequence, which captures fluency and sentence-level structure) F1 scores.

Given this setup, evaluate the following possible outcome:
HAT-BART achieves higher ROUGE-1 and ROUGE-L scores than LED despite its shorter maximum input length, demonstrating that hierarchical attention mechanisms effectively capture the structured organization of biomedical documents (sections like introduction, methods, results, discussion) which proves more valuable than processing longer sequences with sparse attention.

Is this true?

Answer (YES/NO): NO